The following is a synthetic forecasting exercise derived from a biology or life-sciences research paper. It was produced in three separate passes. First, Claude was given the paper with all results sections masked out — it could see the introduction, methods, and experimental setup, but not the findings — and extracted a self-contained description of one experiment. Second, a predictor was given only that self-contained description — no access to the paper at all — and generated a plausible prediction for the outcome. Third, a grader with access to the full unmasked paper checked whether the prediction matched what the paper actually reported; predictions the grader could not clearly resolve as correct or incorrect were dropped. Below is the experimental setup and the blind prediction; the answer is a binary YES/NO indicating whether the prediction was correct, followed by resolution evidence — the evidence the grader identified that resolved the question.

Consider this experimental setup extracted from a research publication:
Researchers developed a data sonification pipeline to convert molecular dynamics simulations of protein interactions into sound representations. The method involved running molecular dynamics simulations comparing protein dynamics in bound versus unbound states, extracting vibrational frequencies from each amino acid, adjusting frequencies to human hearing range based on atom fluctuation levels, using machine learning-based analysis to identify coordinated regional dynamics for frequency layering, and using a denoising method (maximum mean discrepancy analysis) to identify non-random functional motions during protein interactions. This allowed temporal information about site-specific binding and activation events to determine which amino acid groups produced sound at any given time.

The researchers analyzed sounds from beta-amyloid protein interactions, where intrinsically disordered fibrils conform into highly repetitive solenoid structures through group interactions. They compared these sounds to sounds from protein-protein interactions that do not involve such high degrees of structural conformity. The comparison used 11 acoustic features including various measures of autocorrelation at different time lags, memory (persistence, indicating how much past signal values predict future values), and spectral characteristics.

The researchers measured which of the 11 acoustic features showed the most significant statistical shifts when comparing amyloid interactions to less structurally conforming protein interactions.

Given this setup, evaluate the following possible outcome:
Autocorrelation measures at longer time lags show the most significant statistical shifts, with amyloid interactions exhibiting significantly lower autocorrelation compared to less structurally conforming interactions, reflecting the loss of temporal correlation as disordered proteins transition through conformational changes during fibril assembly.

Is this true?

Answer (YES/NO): NO